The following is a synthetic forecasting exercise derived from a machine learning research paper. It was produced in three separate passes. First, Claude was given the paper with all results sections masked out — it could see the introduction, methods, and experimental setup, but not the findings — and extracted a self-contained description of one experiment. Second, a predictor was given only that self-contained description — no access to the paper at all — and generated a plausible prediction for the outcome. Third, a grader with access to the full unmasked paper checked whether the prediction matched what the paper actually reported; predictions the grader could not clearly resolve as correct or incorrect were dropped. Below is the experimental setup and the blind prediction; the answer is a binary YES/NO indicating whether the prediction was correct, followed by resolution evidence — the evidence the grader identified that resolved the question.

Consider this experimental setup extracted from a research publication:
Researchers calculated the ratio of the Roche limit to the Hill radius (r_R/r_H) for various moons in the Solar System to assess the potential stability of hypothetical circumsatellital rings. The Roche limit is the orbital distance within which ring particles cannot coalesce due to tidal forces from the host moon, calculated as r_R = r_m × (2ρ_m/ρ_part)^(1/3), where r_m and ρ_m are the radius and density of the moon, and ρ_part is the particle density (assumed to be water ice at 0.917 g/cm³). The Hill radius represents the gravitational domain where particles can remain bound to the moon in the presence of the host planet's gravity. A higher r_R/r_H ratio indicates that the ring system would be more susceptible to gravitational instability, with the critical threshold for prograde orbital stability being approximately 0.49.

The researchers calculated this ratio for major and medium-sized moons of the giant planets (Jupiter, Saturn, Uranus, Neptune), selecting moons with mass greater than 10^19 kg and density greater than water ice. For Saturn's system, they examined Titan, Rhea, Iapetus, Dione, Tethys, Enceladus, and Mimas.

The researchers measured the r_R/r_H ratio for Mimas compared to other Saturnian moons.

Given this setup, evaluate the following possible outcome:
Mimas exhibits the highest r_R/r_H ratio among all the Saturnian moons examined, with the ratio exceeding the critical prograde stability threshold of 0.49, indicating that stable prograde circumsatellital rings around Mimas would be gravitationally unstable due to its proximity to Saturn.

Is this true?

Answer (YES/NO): YES